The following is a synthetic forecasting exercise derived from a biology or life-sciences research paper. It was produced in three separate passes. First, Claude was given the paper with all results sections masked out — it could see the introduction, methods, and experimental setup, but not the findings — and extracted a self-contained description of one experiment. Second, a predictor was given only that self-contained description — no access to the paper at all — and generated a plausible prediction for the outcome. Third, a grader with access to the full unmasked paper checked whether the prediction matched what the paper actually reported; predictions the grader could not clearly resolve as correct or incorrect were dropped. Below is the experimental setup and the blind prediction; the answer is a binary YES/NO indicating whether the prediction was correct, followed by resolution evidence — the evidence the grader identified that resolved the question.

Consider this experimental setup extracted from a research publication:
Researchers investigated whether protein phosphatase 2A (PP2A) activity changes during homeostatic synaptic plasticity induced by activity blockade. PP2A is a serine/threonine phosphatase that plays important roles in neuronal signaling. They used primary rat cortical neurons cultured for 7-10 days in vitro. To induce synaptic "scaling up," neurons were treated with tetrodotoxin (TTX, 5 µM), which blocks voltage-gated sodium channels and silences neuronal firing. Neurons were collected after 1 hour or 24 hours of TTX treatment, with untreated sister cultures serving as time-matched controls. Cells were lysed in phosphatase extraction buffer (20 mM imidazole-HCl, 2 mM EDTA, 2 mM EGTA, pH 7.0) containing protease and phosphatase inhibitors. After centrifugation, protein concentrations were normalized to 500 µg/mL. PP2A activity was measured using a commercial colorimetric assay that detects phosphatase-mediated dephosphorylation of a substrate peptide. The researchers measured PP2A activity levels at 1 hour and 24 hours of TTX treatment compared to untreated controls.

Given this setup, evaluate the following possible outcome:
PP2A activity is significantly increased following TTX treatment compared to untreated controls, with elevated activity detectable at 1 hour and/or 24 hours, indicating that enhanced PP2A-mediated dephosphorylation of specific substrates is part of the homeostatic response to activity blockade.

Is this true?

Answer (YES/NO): NO